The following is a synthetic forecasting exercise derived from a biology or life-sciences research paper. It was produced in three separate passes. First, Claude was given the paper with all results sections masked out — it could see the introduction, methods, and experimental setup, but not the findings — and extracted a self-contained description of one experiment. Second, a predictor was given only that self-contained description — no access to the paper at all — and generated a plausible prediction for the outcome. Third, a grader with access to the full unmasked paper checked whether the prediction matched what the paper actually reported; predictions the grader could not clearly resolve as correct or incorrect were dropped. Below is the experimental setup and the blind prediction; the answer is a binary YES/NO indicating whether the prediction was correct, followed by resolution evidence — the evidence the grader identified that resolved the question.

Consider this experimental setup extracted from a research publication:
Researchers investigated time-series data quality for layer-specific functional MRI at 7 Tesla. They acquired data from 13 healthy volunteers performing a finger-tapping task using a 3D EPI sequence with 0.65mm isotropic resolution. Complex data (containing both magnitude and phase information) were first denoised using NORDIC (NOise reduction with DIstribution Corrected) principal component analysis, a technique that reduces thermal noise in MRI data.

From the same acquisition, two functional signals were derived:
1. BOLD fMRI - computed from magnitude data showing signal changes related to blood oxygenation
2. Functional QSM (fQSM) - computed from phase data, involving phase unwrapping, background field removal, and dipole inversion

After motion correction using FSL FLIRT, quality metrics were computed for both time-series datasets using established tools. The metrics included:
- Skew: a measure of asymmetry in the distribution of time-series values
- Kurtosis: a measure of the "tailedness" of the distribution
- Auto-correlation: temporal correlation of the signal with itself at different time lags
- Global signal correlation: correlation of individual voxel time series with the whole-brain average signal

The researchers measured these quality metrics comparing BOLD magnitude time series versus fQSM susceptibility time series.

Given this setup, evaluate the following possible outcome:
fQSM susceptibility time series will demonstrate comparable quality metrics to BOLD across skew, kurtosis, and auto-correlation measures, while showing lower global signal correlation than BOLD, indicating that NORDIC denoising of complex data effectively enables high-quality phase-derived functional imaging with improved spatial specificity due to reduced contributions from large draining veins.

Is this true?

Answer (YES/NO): NO